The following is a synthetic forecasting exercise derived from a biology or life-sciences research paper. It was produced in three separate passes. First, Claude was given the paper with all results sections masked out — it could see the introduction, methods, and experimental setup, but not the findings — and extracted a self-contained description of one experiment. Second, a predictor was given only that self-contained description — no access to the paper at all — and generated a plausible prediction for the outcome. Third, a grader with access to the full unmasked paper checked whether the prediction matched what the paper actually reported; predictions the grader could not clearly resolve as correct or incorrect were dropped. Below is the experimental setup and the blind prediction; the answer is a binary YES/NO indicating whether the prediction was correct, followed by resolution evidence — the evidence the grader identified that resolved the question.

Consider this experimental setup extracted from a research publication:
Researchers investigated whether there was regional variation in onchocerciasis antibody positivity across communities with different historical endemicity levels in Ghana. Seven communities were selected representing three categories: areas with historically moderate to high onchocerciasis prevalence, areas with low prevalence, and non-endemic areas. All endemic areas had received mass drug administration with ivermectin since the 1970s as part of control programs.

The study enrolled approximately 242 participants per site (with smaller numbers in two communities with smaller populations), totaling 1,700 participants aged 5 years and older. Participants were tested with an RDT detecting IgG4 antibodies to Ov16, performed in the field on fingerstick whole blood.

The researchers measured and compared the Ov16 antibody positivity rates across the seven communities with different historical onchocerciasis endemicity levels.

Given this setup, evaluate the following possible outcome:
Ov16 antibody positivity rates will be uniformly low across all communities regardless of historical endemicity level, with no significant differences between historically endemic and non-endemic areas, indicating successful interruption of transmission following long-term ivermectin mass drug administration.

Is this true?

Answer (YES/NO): NO